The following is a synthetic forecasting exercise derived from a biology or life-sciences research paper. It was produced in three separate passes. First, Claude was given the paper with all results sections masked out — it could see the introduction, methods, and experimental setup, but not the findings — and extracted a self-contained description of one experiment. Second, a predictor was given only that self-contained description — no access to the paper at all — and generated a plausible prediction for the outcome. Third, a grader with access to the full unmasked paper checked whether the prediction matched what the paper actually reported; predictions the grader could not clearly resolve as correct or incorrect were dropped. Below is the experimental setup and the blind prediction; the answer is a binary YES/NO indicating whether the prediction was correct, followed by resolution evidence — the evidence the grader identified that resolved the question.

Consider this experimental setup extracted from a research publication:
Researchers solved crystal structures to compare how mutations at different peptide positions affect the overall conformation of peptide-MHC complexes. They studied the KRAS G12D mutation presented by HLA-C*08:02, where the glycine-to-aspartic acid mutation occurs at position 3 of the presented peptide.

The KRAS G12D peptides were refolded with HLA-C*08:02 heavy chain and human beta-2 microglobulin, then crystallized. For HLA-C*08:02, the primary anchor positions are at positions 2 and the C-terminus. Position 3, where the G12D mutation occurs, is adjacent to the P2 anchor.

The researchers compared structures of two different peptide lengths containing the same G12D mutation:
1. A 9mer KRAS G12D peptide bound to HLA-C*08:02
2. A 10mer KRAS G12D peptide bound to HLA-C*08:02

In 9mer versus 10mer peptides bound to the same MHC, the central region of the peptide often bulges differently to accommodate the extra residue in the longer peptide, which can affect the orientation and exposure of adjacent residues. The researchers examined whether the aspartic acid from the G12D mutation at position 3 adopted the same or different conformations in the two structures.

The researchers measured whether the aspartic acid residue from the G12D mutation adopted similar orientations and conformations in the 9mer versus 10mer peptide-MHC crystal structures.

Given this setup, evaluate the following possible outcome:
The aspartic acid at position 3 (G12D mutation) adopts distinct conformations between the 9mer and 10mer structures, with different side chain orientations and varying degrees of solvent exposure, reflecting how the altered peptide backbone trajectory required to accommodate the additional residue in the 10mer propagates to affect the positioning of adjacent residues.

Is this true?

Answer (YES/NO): YES